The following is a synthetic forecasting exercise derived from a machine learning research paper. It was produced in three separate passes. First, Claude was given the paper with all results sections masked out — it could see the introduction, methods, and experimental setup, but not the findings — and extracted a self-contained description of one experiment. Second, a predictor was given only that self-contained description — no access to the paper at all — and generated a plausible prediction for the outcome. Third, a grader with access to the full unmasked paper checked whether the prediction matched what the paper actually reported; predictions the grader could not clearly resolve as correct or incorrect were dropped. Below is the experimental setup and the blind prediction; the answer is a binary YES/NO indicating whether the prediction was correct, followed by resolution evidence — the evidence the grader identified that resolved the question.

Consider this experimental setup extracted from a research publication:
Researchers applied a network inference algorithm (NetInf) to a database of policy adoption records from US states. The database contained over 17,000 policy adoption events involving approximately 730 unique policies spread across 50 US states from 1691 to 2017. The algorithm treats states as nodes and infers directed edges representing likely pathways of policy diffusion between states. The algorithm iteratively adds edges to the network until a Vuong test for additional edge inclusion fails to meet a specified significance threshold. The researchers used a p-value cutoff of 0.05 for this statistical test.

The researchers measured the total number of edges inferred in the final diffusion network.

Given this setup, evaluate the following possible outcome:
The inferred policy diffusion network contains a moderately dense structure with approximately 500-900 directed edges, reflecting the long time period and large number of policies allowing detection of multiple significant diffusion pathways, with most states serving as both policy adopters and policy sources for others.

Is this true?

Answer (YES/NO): YES